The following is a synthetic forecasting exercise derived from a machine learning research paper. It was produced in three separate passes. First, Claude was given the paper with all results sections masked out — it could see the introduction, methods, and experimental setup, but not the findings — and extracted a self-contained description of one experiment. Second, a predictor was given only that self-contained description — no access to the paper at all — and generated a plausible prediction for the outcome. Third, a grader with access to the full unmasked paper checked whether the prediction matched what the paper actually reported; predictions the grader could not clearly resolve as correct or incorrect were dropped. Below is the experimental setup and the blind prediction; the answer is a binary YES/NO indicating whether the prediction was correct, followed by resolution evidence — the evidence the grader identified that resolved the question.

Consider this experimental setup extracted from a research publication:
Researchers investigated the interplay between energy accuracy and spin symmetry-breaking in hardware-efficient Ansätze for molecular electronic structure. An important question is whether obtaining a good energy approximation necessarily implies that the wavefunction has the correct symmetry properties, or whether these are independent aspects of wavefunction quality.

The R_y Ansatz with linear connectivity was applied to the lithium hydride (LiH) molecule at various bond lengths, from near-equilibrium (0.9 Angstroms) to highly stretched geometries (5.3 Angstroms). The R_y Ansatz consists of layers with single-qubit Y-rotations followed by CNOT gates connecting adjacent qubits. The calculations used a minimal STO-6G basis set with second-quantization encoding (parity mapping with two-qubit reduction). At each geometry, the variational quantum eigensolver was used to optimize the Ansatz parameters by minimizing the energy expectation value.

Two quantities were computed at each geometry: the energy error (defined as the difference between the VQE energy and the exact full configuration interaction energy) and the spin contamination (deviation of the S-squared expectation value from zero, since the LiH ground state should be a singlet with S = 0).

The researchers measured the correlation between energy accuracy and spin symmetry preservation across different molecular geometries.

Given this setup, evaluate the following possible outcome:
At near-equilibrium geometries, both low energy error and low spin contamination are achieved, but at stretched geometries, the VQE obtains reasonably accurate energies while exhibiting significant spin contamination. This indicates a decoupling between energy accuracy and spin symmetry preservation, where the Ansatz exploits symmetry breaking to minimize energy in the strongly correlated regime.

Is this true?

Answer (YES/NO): YES